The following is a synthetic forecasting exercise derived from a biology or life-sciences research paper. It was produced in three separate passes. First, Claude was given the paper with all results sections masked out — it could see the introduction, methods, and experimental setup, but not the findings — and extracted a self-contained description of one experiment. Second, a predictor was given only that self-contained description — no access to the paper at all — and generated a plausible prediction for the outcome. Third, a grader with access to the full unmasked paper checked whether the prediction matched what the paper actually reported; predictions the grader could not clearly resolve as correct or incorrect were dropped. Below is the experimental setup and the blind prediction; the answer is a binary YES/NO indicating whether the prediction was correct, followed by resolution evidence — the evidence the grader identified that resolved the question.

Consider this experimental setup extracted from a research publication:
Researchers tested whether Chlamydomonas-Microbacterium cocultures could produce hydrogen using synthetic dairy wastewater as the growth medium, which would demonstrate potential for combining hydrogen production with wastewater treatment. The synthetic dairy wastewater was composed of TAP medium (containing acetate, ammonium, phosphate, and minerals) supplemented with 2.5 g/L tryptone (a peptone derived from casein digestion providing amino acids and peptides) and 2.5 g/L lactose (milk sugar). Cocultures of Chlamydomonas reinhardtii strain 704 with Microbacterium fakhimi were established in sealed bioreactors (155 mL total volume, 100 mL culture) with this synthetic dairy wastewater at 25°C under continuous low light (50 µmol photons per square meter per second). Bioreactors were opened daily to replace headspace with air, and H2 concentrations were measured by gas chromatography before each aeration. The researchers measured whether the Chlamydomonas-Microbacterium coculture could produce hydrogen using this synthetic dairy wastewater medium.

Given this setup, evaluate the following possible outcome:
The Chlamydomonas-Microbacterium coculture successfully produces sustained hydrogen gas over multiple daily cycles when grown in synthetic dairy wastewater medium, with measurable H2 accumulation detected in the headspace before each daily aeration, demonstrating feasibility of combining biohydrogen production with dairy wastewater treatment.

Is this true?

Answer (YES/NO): YES